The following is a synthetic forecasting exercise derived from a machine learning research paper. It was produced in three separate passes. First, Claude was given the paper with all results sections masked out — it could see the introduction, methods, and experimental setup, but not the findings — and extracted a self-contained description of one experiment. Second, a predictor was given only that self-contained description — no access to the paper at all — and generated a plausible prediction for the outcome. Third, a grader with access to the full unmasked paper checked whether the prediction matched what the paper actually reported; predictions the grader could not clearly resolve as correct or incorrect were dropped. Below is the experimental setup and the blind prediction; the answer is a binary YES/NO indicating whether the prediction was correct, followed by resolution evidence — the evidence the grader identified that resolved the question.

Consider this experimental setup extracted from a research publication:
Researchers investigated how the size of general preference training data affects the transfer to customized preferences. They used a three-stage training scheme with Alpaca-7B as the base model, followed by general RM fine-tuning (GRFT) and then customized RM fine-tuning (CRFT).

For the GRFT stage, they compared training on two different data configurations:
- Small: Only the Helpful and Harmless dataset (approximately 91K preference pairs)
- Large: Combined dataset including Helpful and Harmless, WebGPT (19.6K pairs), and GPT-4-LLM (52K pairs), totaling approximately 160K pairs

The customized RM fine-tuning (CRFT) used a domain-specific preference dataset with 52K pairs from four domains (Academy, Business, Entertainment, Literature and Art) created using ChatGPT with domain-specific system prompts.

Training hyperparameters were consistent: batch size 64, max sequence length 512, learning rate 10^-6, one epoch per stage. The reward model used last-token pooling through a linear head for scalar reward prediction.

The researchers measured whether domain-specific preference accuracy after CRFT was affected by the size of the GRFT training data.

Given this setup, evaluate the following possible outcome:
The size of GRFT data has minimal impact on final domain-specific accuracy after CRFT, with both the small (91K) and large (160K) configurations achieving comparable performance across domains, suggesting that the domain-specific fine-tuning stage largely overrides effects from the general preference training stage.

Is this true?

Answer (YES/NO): YES